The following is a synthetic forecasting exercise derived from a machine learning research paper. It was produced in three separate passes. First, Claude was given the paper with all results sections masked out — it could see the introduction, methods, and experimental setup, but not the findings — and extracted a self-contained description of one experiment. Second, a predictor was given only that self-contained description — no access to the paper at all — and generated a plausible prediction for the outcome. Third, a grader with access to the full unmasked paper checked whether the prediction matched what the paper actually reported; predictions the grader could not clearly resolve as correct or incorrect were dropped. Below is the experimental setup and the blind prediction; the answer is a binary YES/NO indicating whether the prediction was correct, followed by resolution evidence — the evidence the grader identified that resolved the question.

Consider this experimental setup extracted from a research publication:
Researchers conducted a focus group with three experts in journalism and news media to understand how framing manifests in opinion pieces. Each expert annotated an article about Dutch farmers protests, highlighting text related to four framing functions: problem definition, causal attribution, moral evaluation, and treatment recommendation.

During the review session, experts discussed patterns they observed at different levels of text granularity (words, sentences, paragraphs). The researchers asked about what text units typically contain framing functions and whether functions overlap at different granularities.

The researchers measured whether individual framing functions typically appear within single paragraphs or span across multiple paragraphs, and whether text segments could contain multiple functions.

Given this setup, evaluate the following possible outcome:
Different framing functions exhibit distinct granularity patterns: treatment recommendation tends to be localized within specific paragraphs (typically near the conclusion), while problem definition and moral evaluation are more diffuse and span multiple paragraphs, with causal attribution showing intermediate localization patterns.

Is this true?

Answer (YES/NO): NO